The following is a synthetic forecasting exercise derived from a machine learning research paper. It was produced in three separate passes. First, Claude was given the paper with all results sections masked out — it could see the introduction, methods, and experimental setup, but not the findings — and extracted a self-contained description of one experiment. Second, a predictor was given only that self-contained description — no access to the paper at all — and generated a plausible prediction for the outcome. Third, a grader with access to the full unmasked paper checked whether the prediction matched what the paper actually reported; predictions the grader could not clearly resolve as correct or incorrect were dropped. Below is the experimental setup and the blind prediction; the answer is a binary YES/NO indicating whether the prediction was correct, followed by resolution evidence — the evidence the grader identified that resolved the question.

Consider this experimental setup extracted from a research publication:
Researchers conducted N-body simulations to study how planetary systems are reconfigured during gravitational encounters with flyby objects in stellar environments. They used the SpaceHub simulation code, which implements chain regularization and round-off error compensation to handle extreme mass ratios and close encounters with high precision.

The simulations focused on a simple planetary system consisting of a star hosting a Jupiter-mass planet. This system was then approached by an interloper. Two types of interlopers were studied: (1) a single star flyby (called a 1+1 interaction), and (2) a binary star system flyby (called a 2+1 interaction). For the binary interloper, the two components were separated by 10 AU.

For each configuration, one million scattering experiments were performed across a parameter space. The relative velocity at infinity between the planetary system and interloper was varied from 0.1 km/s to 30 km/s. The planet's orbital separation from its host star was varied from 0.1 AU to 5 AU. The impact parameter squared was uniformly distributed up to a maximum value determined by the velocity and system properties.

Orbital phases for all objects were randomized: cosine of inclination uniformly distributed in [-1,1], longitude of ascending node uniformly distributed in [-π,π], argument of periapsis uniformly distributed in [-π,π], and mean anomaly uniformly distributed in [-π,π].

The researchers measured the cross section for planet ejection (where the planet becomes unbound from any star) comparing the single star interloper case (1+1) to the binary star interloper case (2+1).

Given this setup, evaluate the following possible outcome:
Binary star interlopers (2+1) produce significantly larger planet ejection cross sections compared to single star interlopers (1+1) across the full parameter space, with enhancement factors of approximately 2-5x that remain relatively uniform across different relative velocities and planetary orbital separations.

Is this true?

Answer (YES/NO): NO